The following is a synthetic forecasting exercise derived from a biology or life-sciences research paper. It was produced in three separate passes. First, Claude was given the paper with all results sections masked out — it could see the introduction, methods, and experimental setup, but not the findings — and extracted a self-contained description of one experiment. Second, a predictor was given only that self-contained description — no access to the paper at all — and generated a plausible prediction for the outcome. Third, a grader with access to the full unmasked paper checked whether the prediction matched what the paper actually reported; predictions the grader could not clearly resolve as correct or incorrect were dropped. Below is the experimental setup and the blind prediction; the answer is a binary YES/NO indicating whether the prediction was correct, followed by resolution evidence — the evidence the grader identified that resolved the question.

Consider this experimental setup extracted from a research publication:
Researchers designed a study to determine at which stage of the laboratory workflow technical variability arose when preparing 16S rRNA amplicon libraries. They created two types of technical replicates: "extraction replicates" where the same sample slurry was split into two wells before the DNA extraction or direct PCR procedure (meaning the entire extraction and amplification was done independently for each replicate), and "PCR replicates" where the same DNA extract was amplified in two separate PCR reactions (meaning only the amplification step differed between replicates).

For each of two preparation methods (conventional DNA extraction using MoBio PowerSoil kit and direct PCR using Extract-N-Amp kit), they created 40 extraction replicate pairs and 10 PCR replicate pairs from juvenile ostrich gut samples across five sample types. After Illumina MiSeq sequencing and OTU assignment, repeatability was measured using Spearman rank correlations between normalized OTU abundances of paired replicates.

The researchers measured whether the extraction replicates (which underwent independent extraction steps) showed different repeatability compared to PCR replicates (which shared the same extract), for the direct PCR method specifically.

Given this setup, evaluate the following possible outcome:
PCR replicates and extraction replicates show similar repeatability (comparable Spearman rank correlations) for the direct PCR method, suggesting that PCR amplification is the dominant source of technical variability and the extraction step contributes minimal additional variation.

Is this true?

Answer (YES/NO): NO